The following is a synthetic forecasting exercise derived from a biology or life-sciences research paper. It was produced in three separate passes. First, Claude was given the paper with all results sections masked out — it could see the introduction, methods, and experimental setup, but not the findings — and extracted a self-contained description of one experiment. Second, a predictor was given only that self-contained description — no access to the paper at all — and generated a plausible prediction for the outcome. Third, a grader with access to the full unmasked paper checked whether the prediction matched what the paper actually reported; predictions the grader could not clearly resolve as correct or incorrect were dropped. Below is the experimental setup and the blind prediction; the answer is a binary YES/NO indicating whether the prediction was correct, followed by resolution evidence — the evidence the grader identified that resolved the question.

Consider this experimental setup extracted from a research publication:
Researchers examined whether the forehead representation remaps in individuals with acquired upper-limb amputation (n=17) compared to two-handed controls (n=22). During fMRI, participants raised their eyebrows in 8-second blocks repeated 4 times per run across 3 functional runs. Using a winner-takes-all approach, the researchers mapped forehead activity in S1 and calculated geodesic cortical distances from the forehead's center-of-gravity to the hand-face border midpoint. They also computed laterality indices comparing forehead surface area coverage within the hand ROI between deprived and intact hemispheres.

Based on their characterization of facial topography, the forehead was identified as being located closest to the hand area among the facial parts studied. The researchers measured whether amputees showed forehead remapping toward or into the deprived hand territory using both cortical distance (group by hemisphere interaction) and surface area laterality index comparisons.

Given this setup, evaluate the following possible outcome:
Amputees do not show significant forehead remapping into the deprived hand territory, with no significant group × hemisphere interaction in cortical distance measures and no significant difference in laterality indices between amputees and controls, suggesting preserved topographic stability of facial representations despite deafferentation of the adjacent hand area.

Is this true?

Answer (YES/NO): NO